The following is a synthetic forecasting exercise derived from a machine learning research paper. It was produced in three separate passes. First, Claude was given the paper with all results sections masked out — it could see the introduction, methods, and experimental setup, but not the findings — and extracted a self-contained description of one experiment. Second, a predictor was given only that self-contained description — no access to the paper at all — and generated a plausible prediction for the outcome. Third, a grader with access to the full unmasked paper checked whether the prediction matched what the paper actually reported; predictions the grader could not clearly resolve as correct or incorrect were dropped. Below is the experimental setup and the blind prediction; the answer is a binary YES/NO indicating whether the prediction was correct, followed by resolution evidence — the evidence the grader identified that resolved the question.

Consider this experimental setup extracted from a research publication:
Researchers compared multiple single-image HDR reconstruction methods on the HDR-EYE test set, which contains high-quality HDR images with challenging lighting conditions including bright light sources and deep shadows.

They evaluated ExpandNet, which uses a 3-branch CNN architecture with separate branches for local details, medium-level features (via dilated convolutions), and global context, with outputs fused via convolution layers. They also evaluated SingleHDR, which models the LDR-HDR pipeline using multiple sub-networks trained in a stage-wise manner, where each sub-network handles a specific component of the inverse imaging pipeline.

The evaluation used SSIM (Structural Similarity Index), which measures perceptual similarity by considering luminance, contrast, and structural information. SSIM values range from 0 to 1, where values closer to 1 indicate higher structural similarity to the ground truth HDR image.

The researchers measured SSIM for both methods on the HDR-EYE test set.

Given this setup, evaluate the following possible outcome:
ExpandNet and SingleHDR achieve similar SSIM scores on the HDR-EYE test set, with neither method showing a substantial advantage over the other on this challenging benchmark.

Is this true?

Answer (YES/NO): NO